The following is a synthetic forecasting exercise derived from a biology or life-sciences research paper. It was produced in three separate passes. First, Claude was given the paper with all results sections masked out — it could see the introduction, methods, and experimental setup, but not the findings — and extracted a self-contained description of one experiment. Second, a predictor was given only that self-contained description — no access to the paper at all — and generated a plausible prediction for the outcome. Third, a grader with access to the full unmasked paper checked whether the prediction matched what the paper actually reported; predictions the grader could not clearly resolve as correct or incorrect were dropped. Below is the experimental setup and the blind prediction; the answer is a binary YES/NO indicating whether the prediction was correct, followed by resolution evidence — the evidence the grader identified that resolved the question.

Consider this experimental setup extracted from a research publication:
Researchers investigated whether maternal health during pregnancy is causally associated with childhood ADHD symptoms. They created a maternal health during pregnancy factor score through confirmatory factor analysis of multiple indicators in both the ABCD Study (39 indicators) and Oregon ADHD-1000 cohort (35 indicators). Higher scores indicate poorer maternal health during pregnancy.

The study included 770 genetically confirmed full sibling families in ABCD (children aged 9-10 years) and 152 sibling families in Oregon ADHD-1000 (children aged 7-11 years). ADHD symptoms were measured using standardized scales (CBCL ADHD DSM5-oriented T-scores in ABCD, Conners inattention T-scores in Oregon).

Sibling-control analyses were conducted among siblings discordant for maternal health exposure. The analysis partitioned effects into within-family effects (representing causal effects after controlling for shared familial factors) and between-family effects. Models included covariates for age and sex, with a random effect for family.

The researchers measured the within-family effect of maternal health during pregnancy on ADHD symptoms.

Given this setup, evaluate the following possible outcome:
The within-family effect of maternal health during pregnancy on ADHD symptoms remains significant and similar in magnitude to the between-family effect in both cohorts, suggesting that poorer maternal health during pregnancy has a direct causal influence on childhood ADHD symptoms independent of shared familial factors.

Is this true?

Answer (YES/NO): NO